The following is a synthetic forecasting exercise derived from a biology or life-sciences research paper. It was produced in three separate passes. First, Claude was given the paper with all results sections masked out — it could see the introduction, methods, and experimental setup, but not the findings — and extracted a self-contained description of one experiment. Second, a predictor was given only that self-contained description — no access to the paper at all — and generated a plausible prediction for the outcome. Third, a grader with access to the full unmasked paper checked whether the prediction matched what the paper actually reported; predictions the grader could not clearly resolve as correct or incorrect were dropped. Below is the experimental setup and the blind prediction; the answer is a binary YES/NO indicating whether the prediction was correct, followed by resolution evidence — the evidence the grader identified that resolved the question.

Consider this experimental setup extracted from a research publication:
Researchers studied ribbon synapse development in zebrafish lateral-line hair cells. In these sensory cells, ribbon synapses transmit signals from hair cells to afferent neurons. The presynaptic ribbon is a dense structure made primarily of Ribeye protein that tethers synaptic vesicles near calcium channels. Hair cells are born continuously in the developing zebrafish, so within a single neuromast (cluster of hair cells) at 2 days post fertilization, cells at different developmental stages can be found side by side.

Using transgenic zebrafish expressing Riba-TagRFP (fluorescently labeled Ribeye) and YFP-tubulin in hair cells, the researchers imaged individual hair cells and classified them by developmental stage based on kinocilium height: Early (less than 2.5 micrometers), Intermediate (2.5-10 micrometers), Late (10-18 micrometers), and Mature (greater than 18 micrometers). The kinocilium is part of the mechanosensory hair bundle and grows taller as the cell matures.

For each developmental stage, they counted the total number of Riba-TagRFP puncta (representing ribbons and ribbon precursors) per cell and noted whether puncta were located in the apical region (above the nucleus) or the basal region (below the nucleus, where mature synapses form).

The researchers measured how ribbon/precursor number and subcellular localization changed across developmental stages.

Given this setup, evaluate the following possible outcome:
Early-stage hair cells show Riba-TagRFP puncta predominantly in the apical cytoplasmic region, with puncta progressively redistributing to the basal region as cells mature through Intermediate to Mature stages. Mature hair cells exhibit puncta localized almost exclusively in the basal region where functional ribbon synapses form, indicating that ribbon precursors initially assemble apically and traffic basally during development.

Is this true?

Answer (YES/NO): YES